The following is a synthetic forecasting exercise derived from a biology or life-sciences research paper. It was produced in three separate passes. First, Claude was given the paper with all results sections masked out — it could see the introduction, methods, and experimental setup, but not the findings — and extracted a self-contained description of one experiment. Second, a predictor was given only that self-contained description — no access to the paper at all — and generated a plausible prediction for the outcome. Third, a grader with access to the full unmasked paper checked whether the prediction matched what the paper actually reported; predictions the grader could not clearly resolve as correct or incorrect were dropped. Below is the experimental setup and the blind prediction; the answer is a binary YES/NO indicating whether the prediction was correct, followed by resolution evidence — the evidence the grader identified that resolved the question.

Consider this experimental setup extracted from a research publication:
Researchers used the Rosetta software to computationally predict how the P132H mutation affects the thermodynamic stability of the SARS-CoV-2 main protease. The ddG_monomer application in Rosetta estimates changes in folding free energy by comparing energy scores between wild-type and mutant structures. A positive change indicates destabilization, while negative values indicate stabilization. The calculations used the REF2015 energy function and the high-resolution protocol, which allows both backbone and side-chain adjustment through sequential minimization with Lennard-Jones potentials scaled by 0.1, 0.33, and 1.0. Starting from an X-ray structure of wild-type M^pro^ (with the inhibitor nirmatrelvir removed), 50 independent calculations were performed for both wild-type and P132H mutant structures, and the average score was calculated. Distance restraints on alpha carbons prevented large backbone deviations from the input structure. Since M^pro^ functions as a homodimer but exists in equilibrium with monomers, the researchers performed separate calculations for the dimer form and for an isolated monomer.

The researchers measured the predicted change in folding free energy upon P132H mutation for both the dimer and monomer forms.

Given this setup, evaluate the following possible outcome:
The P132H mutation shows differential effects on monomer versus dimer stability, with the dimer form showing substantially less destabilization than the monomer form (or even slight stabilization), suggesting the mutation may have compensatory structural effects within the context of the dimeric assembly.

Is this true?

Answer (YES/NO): NO